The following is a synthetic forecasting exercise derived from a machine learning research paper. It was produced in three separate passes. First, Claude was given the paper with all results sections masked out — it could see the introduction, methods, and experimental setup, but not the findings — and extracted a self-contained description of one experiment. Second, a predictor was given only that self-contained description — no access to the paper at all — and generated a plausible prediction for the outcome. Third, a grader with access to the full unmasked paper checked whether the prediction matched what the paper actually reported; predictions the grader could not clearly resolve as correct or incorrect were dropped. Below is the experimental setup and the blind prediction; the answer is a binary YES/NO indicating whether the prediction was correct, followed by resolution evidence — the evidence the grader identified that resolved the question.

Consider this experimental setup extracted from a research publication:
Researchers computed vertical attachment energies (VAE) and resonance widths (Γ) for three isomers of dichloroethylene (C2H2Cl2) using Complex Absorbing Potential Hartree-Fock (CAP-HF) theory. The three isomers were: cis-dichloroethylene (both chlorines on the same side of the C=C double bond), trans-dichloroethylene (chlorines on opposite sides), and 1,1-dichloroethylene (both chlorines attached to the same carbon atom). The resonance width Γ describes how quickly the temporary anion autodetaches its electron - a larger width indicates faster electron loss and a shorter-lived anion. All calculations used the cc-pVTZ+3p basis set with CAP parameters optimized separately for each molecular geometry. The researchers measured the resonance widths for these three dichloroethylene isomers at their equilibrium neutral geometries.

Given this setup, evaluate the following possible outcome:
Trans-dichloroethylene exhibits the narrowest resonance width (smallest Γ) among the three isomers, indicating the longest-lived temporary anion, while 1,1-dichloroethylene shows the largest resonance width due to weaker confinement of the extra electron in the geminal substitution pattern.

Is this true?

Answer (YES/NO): NO